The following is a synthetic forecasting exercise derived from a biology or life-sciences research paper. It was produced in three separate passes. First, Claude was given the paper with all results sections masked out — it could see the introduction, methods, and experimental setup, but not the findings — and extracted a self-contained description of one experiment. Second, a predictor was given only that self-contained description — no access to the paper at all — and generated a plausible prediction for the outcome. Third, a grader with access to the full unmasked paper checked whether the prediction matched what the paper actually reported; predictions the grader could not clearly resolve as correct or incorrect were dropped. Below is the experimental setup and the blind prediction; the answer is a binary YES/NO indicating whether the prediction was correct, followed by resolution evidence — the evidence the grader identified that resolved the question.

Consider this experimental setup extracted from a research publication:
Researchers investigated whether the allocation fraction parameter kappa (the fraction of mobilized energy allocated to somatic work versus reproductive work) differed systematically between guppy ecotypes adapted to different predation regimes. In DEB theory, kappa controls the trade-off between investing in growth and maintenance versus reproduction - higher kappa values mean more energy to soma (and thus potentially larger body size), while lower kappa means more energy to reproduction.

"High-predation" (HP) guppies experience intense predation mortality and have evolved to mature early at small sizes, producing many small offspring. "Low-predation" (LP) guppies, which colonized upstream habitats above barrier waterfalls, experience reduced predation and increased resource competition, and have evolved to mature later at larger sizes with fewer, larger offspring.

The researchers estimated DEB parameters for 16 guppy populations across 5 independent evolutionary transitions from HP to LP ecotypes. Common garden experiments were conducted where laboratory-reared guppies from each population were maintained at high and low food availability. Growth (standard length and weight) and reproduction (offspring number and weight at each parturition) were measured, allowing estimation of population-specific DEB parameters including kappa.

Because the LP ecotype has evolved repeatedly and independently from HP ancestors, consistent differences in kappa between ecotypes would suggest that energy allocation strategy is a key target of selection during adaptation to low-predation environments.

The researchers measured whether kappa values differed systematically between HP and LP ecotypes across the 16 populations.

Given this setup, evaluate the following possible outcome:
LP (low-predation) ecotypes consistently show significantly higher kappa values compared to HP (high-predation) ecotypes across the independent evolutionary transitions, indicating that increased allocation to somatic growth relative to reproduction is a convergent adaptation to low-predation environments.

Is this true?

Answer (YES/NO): YES